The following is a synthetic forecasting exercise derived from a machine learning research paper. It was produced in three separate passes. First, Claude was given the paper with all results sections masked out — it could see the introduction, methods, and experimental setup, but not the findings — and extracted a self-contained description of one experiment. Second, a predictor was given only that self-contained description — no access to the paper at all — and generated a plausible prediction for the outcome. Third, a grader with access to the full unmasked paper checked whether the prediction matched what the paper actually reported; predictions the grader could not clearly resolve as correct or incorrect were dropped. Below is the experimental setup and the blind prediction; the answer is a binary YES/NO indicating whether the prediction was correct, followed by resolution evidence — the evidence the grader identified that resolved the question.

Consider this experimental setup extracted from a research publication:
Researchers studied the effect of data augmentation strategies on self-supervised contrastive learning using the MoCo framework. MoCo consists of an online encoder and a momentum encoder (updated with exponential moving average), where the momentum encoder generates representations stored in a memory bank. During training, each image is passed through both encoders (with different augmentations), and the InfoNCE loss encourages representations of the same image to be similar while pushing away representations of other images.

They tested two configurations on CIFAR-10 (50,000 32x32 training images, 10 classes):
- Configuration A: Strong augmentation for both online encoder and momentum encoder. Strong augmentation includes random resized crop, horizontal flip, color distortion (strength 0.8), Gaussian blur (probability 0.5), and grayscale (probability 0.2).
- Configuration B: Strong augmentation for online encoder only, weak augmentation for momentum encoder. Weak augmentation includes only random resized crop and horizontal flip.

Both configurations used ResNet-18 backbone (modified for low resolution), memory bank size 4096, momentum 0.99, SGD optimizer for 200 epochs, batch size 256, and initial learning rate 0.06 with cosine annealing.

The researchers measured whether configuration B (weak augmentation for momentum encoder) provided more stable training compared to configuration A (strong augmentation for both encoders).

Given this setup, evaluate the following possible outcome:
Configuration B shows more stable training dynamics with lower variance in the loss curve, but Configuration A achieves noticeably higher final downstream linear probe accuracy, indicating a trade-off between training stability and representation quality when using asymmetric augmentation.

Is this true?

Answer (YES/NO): NO